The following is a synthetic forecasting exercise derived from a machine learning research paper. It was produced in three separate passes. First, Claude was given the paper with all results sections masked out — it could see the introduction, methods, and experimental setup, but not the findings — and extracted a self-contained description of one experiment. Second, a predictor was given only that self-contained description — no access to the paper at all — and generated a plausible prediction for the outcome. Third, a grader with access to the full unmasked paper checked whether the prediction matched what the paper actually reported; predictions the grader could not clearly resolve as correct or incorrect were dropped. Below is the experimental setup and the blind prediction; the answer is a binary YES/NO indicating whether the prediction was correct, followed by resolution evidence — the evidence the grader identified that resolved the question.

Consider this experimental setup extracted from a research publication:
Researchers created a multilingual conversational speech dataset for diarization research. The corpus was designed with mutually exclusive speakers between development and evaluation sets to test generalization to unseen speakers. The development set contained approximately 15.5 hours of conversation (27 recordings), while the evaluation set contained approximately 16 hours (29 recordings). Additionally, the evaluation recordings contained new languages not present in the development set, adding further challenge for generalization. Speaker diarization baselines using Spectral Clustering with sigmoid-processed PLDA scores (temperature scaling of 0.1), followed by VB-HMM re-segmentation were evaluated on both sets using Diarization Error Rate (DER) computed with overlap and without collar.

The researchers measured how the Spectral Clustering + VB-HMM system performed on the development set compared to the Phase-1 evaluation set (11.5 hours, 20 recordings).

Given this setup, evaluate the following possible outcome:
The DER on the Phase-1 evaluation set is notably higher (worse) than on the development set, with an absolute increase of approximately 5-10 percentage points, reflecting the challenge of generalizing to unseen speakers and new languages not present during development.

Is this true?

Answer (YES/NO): NO